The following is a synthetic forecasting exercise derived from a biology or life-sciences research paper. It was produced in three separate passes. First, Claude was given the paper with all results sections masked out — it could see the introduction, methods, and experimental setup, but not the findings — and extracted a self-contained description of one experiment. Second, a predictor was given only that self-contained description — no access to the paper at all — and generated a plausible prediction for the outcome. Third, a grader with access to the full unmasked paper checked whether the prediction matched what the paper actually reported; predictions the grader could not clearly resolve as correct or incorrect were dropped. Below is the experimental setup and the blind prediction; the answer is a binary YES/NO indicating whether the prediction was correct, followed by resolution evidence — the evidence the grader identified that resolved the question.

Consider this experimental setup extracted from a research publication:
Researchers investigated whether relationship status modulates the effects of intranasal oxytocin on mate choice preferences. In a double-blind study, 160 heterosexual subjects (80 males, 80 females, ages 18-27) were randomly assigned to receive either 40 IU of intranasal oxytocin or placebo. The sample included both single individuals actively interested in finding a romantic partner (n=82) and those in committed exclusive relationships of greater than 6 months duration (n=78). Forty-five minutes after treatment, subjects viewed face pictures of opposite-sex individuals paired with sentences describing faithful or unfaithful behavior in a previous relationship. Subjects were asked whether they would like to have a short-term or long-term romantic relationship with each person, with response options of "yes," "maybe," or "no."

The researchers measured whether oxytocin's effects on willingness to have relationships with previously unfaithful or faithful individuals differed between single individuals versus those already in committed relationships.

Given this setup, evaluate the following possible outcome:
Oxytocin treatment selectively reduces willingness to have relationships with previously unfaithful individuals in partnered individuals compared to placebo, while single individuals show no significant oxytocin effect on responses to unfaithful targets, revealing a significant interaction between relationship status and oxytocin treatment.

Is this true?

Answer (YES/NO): NO